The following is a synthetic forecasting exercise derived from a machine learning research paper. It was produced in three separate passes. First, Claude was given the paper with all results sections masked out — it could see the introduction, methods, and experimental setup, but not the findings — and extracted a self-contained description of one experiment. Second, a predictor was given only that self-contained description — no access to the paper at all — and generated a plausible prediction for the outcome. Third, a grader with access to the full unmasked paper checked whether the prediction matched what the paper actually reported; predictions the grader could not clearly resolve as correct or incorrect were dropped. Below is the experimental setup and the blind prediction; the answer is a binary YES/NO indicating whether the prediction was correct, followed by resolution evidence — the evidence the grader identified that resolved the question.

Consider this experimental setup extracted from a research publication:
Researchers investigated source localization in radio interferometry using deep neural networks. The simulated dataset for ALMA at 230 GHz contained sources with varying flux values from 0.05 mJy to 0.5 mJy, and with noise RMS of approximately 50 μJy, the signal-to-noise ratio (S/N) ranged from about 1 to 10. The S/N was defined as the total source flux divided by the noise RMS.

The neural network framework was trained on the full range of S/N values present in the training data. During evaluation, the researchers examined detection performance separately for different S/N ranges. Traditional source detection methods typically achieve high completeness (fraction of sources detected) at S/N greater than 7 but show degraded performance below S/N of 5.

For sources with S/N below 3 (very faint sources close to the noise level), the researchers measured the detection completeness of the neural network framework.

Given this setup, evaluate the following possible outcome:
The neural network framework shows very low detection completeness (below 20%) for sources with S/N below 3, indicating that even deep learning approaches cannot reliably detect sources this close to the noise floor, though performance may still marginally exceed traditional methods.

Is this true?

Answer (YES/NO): NO